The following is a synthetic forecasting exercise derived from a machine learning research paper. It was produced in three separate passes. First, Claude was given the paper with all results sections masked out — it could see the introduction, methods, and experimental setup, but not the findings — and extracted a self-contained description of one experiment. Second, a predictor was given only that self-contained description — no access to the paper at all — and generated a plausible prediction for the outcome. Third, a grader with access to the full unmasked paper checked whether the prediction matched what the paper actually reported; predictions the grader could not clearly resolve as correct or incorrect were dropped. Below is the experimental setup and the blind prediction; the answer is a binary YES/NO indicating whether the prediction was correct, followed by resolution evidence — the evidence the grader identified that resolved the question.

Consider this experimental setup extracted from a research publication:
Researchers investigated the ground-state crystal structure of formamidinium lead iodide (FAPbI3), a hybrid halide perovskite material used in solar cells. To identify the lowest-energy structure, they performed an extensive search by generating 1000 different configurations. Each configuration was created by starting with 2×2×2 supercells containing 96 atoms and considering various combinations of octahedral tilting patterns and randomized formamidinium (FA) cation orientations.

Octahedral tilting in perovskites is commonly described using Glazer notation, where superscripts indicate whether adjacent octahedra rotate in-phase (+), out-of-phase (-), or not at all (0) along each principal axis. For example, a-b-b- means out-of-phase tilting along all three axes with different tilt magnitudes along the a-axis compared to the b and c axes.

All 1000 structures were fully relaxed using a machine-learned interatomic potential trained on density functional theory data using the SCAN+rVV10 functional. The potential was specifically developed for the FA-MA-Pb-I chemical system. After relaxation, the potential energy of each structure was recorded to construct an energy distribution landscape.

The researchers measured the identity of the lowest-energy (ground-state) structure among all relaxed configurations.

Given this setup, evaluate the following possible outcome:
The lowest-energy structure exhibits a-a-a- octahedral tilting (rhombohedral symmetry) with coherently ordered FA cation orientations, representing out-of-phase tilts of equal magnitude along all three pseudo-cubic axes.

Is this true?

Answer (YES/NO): NO